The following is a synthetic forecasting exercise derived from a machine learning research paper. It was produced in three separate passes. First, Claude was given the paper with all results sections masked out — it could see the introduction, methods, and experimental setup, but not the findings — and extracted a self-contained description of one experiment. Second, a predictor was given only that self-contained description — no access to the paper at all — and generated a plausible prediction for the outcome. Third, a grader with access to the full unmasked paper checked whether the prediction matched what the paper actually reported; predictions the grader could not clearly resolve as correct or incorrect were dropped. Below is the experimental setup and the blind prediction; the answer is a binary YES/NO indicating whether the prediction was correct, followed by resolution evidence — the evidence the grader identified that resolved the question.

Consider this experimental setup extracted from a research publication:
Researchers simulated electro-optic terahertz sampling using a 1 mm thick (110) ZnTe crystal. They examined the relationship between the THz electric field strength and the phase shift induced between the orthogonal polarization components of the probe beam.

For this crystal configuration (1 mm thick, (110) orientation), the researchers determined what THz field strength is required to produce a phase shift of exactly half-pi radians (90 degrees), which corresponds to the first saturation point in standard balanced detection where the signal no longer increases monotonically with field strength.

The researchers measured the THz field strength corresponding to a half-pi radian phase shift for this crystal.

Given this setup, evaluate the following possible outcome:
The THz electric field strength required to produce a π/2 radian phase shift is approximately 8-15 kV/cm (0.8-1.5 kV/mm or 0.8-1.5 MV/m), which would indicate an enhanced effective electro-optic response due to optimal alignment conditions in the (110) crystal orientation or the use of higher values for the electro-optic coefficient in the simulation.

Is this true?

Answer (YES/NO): NO